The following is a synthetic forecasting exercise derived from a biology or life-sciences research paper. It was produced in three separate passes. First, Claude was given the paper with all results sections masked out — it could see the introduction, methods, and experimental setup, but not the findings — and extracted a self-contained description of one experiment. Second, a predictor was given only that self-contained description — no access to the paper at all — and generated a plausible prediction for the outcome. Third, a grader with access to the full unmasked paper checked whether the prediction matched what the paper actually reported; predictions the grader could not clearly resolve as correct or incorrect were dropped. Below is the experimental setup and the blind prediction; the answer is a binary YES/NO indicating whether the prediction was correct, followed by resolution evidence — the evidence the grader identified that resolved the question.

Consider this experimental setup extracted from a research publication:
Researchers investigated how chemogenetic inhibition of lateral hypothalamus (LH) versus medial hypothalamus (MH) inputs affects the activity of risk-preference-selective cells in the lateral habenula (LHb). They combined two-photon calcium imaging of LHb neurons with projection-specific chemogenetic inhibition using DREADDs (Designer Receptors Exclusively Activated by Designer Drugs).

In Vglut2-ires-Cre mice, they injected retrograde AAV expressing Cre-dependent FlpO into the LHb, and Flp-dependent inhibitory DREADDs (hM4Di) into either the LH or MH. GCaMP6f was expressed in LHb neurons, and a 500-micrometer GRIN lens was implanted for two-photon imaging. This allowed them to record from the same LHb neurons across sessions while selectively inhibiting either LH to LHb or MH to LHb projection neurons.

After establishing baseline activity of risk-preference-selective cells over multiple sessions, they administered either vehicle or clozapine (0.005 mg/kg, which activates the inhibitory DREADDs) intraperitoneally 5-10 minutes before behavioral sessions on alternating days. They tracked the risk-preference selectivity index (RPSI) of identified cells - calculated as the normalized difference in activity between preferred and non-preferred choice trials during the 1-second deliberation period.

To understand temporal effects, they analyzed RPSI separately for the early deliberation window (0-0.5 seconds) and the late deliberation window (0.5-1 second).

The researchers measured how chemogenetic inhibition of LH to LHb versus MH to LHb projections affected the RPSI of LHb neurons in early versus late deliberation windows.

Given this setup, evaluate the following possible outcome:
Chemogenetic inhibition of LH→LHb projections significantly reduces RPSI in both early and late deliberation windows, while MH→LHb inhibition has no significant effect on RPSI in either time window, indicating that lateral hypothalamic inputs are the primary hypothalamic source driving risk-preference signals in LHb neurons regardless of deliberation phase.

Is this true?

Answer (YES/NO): NO